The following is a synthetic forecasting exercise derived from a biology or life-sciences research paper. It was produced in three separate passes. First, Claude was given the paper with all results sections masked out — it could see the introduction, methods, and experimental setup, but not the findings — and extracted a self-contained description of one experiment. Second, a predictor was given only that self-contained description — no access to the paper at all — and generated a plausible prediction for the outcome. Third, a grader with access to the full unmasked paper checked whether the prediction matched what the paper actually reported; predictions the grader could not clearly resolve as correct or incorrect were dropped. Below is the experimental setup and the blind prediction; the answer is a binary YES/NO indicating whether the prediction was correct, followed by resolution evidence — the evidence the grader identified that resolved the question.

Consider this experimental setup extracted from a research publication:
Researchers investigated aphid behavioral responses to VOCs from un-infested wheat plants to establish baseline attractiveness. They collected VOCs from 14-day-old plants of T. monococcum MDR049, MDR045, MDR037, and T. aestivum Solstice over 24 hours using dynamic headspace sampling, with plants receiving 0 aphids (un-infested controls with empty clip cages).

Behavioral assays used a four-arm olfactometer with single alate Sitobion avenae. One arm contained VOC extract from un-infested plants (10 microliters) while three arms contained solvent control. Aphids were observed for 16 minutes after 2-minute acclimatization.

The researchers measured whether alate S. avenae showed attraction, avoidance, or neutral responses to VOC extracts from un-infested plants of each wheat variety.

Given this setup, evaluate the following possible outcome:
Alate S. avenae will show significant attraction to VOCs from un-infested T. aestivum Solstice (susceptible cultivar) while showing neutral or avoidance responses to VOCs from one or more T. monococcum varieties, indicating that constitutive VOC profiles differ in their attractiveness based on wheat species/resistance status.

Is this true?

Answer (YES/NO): NO